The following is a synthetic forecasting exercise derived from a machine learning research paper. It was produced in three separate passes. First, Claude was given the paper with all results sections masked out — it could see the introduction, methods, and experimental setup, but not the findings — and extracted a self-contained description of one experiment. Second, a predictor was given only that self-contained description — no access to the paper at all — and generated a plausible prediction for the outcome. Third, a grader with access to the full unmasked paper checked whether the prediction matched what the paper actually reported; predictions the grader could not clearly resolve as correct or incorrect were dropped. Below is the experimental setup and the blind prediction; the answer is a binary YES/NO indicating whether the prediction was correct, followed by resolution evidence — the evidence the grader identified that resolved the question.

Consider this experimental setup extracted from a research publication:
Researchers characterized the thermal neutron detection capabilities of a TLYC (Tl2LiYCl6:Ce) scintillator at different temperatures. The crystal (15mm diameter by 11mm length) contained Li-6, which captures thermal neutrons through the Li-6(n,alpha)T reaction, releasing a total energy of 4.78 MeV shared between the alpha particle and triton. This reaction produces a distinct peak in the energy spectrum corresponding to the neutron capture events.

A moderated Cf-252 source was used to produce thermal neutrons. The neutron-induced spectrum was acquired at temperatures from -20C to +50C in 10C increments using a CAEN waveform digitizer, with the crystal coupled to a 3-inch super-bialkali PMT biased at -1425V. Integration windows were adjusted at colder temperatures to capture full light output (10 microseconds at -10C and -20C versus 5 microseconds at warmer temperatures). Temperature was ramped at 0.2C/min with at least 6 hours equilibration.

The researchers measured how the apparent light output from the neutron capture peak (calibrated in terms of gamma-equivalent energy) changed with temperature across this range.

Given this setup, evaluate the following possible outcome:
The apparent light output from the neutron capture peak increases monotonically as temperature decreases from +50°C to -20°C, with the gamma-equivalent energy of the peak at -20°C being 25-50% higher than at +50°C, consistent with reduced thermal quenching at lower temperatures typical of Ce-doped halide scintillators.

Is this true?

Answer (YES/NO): NO